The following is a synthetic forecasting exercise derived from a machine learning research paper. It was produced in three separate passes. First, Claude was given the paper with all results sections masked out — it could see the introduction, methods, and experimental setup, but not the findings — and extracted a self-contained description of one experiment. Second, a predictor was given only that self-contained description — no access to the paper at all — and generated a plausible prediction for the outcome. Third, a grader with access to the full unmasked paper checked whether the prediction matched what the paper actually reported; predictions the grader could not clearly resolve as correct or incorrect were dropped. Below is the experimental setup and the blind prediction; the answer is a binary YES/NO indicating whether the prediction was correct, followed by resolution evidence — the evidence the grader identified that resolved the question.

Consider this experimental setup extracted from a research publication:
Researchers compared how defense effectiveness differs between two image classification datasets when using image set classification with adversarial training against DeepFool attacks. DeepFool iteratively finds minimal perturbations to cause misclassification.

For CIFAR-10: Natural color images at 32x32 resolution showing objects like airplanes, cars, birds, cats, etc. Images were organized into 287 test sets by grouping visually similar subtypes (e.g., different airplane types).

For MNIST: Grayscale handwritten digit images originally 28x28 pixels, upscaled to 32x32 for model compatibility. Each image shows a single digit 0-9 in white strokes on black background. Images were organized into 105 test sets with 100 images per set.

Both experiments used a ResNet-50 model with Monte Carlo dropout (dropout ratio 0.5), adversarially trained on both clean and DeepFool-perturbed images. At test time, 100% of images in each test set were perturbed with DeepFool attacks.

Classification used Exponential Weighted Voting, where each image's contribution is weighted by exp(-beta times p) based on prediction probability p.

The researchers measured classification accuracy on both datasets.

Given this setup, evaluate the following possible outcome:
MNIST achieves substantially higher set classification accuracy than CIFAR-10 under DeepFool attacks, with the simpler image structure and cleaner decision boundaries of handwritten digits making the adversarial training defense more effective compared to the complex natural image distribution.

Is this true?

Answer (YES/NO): NO